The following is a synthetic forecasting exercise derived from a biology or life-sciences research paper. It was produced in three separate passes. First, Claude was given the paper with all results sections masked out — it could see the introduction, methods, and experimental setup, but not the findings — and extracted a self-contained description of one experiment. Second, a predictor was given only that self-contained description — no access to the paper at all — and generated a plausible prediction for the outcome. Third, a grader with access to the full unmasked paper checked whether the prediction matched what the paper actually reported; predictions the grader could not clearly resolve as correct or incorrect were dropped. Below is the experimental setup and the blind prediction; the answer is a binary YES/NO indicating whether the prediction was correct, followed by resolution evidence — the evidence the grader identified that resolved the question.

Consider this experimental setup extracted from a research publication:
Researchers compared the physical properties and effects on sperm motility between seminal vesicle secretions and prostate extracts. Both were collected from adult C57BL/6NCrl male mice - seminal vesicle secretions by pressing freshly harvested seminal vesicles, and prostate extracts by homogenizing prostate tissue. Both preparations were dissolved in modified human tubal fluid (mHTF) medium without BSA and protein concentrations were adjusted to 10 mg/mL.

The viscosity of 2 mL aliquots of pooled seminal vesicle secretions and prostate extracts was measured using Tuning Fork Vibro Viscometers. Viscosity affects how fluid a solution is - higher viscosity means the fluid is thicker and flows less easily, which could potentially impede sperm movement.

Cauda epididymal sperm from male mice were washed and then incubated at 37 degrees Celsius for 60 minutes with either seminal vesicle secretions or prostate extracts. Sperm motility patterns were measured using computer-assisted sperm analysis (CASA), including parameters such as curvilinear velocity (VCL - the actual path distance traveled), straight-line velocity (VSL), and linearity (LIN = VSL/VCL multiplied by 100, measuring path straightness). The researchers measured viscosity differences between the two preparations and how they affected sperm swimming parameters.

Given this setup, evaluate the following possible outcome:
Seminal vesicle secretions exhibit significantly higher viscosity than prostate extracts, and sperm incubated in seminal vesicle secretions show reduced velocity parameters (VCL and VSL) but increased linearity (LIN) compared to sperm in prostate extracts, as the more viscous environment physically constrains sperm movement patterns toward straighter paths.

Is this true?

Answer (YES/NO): NO